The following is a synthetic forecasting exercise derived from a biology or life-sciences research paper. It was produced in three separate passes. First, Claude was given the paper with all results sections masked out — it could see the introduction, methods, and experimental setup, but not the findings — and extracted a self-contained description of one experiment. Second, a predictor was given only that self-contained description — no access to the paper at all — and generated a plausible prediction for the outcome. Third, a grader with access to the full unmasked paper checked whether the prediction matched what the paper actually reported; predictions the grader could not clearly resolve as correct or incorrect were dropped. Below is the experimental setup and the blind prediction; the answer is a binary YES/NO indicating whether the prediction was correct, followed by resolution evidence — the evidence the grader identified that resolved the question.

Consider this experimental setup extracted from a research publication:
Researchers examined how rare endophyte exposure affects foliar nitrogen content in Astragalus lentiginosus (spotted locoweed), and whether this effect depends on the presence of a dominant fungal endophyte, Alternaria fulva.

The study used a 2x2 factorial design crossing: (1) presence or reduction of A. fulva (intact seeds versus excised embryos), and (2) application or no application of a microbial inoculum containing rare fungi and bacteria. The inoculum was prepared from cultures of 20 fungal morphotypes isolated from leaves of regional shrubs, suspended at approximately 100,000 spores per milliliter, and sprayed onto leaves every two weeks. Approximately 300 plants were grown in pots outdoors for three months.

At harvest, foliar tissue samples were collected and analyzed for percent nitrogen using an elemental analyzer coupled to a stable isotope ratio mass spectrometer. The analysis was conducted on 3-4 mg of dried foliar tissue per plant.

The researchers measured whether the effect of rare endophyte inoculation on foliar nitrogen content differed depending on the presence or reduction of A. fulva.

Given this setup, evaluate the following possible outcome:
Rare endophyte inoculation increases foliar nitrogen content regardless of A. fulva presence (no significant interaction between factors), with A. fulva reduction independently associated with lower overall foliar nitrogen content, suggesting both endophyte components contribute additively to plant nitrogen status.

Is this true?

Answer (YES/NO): NO